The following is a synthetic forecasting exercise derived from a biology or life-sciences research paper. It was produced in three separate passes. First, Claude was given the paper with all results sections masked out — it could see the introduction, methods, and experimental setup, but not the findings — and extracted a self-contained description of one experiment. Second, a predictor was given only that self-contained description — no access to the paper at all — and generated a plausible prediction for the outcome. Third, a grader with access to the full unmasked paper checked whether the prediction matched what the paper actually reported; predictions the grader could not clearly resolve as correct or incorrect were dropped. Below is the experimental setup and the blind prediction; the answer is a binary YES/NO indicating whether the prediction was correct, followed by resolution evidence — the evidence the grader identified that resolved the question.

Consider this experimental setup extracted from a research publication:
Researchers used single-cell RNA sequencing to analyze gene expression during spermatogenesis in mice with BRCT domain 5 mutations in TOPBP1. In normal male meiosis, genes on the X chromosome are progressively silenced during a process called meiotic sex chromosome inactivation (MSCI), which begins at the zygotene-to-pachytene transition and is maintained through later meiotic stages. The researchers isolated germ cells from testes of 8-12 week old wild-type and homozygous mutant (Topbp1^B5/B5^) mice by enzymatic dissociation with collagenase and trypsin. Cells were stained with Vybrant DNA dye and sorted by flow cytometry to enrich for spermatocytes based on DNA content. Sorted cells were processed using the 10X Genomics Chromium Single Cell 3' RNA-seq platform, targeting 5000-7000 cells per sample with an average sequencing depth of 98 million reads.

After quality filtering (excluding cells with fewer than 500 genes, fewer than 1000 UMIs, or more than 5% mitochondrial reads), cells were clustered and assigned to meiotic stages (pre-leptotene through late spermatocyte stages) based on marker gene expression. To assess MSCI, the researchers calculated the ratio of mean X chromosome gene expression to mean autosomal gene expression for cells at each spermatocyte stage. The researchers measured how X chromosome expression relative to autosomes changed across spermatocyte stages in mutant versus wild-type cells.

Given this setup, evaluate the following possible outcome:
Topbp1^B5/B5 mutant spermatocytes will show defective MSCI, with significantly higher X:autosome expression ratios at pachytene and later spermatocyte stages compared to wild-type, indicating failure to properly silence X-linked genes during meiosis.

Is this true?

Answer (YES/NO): YES